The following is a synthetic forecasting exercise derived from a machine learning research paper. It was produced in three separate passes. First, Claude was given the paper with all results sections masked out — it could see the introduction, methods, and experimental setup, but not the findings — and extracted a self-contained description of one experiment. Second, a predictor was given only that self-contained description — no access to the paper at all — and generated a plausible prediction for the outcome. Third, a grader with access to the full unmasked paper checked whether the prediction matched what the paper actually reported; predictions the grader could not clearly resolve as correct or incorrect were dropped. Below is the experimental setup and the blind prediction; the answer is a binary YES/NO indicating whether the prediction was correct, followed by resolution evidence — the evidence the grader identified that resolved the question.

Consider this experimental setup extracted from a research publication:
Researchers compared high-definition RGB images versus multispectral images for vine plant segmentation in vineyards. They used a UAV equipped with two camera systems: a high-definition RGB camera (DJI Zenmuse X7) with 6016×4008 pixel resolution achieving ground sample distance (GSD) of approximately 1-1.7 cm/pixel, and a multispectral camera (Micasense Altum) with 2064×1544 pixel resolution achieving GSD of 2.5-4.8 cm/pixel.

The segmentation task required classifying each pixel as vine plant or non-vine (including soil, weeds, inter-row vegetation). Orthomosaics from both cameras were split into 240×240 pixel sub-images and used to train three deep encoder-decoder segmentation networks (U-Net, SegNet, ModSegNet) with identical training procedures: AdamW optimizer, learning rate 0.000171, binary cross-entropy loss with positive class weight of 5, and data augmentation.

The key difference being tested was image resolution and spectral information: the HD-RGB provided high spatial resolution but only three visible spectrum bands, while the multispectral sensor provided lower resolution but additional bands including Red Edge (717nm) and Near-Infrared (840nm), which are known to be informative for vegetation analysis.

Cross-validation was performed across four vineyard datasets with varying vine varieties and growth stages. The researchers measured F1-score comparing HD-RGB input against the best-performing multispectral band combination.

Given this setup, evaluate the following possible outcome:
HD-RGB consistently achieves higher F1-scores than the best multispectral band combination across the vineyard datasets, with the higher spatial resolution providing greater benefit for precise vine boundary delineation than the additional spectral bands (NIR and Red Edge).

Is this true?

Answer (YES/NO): NO